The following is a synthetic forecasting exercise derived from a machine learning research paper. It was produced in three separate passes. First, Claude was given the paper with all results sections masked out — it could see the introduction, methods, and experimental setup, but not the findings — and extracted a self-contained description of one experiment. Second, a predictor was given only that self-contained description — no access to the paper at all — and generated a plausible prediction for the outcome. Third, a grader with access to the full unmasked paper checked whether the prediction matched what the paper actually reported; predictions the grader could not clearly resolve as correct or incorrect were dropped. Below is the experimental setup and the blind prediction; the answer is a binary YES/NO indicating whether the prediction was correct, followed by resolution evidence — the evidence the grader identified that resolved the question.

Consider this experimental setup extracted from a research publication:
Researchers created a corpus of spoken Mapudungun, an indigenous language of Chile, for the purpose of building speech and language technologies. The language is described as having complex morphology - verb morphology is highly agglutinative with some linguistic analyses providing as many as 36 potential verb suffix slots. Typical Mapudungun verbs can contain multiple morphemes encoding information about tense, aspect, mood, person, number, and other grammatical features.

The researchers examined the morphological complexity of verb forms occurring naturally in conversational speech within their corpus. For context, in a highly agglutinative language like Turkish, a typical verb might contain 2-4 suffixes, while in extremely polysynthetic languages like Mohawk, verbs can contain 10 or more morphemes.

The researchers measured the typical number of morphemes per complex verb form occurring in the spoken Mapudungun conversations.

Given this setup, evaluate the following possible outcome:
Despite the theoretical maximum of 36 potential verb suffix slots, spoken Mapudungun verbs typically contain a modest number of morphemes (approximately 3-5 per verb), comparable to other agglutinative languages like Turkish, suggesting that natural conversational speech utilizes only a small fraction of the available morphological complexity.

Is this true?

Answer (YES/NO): NO